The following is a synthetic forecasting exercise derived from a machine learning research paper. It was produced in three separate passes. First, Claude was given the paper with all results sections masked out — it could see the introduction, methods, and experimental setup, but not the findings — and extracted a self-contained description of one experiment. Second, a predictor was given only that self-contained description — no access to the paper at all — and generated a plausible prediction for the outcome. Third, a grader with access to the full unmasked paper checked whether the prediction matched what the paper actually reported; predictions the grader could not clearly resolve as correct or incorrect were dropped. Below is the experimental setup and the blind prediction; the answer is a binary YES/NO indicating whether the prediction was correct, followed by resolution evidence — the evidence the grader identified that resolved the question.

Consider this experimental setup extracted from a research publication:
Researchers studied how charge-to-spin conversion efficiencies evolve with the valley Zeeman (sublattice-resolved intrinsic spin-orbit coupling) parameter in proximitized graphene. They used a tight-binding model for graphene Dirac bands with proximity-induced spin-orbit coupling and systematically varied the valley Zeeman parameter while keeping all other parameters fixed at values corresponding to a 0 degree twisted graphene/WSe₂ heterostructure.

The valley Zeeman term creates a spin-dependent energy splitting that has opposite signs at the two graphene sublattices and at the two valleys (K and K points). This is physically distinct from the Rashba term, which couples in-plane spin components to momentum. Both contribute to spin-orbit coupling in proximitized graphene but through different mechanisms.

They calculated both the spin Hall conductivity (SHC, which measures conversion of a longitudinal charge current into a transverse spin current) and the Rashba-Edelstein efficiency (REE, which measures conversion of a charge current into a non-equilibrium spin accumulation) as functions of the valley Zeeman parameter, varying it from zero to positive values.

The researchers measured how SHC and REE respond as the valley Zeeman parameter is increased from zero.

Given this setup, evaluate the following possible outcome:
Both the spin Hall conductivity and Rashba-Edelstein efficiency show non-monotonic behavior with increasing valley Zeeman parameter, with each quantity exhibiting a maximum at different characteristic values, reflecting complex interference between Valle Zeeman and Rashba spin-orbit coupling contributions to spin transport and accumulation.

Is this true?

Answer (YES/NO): NO